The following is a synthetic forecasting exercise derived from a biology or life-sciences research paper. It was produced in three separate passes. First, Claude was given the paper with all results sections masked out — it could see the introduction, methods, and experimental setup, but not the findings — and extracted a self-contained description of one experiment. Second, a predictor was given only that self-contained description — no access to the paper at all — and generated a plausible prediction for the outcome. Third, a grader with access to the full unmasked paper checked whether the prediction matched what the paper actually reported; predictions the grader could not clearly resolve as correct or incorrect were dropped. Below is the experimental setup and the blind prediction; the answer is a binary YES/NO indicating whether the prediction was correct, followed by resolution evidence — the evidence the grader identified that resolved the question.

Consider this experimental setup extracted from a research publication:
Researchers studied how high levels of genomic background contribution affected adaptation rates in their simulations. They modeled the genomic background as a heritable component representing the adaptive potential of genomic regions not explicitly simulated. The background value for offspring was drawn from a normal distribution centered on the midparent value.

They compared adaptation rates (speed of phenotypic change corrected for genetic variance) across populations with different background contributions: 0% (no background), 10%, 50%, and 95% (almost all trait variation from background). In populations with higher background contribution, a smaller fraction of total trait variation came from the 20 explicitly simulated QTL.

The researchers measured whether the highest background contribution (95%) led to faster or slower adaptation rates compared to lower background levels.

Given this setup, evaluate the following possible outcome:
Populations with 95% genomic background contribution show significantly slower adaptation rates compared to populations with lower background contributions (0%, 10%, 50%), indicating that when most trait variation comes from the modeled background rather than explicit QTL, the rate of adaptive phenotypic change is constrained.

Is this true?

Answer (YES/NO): NO